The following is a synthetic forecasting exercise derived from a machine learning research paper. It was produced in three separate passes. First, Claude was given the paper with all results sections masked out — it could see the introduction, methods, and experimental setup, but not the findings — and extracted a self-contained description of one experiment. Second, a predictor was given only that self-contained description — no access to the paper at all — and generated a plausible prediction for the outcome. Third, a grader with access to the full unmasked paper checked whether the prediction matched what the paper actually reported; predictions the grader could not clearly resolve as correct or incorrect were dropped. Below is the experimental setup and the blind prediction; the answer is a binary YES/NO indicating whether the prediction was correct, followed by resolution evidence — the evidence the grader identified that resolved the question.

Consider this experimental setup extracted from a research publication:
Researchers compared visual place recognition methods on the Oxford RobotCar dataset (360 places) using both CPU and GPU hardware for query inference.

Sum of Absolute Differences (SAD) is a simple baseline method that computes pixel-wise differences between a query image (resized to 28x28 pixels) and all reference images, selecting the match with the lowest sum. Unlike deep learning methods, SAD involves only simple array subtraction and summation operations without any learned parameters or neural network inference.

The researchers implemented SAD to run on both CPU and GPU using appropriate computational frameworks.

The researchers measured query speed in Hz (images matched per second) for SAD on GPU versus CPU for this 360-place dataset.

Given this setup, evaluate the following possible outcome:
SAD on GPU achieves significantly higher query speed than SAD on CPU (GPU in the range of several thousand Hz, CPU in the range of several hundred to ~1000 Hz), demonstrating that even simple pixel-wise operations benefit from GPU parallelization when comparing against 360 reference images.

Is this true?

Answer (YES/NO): NO